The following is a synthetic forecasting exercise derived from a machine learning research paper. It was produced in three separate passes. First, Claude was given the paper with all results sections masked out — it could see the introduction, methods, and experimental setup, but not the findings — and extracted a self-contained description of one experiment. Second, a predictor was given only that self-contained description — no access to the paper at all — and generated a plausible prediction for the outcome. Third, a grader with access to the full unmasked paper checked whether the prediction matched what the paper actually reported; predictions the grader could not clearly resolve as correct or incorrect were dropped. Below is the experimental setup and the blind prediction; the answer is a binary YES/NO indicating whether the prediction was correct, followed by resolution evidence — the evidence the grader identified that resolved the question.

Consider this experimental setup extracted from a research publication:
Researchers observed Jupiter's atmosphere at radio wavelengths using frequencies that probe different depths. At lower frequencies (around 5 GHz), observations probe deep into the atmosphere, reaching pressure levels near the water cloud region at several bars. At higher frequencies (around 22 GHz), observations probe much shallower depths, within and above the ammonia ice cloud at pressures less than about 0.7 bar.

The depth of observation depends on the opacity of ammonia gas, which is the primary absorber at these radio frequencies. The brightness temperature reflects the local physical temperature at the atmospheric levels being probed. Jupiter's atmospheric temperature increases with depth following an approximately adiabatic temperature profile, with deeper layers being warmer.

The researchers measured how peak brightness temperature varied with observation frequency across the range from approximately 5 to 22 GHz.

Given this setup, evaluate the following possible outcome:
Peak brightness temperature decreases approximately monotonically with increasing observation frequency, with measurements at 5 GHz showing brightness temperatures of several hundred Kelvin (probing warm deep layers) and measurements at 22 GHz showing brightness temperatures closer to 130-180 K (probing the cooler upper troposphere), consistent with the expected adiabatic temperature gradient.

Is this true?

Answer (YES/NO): NO